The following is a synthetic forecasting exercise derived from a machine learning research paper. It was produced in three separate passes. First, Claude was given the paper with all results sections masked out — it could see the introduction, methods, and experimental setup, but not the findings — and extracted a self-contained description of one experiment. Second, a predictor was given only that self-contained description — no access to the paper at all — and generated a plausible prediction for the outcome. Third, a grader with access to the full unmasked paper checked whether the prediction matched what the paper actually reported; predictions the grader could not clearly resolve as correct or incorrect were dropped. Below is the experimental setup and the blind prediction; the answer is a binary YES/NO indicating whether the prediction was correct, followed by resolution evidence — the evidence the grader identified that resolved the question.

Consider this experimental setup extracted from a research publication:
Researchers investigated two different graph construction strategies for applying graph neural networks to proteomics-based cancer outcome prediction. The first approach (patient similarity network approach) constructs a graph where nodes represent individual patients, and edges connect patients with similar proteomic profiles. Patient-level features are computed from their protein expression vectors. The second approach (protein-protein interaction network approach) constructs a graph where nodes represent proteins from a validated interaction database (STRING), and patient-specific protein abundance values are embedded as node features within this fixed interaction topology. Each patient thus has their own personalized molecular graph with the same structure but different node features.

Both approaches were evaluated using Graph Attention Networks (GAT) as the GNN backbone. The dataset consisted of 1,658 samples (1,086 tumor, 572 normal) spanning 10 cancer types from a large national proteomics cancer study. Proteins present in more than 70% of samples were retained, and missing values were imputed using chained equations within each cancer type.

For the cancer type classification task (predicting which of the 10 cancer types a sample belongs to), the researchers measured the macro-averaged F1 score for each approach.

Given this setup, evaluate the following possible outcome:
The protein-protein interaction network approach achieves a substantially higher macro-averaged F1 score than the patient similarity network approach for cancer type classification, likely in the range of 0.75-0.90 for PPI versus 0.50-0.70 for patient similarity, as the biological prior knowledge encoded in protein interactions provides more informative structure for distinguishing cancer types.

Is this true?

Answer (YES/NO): NO